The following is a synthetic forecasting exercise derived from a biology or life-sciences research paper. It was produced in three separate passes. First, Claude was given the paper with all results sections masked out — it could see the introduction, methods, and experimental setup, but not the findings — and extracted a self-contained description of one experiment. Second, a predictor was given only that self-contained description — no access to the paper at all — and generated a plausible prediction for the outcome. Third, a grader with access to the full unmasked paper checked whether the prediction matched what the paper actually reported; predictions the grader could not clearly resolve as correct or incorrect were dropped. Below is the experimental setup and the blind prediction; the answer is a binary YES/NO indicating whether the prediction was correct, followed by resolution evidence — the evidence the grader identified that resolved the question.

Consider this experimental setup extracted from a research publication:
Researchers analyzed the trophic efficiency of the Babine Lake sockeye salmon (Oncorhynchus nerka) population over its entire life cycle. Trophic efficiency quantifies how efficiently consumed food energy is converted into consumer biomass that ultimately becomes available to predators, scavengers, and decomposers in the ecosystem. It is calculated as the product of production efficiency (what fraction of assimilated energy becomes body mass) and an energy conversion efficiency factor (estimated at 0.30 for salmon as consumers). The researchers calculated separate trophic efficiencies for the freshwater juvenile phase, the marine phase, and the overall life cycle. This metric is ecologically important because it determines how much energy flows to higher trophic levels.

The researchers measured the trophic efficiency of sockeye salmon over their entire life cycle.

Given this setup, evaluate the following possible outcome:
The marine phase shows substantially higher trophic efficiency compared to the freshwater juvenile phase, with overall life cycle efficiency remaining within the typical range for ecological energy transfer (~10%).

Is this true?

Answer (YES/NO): NO